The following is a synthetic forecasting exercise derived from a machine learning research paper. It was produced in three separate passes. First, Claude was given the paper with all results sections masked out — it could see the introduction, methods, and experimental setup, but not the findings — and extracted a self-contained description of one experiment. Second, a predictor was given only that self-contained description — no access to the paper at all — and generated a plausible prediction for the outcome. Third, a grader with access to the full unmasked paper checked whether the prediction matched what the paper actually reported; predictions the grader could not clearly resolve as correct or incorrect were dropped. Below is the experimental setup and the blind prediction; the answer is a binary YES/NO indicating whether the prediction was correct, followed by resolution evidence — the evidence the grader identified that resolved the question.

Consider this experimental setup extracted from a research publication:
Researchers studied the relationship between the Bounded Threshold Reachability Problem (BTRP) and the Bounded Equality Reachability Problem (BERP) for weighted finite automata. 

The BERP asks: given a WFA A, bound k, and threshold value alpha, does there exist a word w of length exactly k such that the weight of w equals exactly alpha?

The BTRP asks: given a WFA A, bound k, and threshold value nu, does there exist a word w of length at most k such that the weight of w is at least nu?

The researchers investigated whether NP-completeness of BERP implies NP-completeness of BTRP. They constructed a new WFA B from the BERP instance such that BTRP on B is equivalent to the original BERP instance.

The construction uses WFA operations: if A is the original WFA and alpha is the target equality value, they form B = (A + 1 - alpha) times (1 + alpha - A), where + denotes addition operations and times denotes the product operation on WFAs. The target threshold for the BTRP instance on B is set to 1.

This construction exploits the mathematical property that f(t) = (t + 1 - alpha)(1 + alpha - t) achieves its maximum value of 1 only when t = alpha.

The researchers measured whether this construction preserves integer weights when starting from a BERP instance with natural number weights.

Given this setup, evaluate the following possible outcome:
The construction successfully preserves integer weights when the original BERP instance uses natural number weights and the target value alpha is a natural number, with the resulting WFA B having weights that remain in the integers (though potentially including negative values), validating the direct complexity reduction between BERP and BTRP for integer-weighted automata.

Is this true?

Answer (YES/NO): YES